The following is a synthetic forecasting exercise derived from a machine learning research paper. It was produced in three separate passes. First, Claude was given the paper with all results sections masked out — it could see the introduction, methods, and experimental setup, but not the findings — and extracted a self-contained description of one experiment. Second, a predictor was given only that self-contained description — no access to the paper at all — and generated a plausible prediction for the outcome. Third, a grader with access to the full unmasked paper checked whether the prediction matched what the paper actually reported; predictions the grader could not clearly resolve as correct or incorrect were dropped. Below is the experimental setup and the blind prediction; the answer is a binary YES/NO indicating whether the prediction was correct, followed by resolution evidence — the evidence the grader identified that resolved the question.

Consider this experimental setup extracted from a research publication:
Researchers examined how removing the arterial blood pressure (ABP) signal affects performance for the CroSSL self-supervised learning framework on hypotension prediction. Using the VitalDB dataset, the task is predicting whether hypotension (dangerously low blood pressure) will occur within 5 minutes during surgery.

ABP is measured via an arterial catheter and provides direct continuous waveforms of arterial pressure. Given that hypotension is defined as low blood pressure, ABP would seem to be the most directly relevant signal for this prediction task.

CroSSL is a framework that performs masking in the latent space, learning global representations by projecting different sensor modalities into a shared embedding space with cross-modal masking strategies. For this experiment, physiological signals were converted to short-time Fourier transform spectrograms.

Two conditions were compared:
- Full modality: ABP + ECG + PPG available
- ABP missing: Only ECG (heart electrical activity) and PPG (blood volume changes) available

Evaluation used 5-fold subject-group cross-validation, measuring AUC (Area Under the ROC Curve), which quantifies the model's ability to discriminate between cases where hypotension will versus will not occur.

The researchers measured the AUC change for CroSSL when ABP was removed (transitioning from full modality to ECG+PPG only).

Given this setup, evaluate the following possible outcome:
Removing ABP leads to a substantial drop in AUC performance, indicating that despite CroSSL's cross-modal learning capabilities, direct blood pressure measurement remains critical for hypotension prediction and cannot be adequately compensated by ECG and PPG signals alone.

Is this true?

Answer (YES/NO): YES